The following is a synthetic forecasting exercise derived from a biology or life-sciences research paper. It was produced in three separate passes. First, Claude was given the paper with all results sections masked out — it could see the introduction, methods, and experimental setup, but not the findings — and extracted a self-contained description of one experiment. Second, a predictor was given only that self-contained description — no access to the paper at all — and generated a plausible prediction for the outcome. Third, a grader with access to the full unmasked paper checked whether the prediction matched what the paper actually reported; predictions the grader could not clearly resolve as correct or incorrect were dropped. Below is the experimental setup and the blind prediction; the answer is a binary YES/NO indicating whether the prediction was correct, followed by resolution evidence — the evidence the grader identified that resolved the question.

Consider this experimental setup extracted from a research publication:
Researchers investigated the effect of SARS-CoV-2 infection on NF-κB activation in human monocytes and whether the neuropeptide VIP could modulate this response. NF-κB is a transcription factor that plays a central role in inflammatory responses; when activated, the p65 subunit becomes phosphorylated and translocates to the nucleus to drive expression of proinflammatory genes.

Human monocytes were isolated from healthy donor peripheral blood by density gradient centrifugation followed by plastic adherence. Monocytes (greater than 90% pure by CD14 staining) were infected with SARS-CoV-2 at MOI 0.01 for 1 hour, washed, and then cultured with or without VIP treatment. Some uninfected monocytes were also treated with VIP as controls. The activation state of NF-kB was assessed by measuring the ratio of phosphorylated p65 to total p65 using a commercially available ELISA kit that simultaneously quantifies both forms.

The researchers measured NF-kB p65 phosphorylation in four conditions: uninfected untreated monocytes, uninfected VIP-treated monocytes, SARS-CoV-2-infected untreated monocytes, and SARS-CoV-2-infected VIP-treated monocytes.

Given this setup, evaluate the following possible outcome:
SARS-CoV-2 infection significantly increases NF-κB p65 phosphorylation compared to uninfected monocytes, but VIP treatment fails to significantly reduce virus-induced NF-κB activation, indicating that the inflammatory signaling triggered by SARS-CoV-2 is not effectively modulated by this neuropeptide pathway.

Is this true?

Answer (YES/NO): NO